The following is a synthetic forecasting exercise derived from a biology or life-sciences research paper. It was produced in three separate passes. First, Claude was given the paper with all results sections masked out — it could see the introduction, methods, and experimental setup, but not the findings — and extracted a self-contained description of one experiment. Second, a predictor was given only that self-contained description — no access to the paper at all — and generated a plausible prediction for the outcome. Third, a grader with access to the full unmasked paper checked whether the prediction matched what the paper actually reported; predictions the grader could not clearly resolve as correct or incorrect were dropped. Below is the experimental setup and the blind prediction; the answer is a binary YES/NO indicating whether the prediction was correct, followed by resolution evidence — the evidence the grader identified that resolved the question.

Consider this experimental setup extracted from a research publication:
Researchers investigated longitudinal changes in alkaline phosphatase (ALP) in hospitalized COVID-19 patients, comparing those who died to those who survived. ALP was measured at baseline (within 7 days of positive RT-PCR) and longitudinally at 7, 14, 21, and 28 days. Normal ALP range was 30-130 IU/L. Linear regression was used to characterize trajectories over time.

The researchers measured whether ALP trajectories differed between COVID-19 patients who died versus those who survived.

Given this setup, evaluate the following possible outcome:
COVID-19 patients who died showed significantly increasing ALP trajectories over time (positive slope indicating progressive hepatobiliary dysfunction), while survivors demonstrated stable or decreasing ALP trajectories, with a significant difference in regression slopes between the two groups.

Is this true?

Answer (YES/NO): NO